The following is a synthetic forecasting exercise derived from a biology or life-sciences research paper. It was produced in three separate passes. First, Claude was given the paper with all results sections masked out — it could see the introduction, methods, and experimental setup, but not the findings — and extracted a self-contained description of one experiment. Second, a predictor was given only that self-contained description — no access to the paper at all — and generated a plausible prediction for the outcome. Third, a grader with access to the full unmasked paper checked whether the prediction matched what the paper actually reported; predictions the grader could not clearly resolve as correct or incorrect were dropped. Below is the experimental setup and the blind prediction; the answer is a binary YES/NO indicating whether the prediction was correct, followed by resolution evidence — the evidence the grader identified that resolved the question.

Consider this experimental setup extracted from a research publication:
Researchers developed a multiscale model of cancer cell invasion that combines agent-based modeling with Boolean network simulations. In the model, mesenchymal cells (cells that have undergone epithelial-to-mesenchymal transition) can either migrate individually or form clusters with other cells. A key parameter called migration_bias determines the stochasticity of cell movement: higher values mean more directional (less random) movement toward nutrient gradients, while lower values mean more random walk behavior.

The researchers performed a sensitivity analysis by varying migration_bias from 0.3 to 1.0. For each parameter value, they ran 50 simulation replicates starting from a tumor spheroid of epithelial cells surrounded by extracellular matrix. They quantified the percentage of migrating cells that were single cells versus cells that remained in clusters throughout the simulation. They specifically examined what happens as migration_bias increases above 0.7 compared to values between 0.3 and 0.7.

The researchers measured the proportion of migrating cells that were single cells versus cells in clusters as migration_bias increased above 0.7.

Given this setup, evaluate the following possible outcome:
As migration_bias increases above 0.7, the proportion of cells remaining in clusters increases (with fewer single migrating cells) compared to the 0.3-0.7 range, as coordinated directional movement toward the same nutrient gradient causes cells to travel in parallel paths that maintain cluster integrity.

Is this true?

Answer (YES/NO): NO